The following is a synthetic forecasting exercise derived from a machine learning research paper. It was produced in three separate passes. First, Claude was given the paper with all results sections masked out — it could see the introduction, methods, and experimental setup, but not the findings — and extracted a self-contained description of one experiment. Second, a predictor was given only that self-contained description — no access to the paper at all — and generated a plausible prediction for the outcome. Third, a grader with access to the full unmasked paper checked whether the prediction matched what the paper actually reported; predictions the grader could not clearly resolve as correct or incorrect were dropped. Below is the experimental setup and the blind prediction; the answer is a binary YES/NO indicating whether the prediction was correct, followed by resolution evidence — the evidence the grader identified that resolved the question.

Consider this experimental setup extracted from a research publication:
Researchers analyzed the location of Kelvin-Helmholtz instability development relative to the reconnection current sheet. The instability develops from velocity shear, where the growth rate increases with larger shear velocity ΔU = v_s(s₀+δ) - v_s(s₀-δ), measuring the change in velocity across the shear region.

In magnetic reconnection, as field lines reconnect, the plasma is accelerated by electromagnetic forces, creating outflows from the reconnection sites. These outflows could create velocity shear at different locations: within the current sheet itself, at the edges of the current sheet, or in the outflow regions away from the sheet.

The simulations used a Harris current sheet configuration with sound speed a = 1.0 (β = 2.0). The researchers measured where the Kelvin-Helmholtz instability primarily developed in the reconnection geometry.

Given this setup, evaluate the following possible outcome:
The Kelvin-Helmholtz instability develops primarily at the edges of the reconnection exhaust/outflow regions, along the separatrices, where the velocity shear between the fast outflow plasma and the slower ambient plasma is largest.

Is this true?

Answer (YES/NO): NO